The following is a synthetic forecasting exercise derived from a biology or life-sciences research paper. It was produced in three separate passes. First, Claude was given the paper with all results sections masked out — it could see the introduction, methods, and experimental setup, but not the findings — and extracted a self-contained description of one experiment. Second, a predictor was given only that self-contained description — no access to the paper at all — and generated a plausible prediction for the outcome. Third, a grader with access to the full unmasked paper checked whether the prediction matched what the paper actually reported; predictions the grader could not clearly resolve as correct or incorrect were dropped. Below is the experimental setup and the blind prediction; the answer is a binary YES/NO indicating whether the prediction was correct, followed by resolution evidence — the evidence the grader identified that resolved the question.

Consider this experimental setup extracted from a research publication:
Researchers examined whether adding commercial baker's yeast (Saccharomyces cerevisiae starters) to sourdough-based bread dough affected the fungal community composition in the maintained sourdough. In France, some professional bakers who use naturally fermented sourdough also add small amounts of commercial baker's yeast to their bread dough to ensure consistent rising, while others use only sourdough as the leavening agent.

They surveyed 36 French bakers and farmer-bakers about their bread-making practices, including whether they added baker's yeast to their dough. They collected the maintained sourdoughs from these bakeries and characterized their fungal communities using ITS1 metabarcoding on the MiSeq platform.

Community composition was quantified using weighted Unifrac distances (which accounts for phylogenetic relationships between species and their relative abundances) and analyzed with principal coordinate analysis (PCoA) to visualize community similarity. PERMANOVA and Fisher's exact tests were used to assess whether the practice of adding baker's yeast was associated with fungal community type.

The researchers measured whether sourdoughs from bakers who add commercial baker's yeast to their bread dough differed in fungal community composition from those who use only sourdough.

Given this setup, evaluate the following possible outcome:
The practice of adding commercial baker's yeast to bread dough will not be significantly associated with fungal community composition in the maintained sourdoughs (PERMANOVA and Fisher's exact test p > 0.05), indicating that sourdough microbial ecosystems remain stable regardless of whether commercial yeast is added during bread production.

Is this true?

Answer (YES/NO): NO